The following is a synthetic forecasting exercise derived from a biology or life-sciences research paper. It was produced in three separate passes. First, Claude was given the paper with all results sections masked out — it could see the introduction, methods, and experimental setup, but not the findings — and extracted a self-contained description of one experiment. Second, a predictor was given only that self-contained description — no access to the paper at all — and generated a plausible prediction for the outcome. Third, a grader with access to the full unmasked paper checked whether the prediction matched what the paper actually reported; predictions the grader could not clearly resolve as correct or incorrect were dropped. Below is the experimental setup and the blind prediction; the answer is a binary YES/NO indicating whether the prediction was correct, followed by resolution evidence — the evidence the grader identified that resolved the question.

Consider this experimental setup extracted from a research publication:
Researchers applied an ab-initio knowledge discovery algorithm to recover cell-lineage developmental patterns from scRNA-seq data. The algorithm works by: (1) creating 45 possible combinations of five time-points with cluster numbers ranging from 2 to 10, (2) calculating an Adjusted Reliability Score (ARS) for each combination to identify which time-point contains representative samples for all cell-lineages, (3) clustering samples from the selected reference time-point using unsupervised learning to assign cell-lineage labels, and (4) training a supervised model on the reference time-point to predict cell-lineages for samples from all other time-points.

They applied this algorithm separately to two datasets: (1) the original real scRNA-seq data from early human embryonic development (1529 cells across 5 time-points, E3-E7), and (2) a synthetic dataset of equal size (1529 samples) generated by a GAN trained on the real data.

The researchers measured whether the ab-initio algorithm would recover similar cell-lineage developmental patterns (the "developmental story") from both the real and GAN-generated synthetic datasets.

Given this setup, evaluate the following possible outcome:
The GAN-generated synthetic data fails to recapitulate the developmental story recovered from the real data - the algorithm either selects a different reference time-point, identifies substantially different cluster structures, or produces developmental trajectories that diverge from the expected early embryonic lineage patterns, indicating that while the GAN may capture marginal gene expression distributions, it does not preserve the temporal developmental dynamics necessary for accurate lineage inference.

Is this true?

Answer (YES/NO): NO